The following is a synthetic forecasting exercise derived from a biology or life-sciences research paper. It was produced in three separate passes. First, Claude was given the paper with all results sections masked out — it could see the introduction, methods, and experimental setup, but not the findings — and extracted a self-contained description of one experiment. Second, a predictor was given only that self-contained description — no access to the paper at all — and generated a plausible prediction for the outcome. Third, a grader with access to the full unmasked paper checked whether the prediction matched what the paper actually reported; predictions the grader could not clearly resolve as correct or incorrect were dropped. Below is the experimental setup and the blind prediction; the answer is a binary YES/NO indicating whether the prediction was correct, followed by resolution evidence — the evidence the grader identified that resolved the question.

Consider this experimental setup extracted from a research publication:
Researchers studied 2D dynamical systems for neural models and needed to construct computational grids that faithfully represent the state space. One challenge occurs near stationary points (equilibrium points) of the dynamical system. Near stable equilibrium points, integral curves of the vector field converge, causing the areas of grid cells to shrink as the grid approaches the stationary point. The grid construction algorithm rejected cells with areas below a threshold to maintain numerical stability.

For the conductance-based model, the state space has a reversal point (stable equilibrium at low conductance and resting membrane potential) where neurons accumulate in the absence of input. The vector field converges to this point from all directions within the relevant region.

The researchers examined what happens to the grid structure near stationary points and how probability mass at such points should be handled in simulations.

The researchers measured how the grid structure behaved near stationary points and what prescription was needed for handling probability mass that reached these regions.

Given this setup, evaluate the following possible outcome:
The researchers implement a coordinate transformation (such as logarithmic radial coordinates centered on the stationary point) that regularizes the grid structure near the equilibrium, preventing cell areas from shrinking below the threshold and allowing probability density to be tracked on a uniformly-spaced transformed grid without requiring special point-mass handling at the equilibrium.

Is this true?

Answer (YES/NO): NO